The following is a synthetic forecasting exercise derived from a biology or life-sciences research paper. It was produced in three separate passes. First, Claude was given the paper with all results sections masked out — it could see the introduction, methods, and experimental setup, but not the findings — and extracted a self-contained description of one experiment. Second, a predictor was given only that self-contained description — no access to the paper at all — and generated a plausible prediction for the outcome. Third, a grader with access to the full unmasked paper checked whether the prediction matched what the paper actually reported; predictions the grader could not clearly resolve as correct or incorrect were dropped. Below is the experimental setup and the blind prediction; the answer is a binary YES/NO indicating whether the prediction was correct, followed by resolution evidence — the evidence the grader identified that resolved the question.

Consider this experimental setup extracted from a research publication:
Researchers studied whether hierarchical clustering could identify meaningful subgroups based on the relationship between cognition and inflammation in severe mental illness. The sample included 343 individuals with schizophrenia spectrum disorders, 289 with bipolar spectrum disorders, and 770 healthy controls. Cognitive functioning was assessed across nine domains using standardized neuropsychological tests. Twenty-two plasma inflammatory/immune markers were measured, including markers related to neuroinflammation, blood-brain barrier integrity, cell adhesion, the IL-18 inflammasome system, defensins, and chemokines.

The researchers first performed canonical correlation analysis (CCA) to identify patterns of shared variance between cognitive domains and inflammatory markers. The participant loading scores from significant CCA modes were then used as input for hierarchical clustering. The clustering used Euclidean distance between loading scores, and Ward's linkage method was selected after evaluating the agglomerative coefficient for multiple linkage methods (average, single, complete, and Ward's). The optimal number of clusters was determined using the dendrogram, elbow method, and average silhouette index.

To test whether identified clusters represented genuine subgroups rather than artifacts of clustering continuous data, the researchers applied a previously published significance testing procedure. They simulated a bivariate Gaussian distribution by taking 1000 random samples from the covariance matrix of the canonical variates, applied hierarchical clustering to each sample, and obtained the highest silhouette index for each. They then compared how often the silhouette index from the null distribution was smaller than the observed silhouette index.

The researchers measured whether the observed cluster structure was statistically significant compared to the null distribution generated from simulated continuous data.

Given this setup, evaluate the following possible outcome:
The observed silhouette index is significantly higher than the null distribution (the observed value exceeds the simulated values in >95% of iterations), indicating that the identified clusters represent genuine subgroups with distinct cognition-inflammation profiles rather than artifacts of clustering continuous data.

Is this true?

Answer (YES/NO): YES